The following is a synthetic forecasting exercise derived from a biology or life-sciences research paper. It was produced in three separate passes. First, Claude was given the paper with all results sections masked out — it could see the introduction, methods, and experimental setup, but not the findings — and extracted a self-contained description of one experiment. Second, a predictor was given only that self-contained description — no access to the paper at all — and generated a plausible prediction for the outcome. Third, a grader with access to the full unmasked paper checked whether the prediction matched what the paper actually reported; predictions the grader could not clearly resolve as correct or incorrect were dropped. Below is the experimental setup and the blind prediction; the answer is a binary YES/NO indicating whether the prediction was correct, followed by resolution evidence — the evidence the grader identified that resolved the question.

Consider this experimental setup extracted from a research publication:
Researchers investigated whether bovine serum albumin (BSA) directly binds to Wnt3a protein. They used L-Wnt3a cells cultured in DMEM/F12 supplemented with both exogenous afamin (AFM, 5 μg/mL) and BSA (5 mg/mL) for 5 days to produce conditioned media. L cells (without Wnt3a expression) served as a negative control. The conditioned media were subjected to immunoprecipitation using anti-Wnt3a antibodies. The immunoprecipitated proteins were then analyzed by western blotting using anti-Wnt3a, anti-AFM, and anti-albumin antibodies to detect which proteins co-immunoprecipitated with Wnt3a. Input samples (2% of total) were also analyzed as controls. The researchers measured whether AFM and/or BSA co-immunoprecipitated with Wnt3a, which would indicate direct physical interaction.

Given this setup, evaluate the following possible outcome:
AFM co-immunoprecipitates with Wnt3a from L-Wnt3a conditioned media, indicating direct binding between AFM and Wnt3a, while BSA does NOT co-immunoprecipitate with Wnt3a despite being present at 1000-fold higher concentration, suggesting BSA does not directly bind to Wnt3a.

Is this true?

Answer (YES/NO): YES